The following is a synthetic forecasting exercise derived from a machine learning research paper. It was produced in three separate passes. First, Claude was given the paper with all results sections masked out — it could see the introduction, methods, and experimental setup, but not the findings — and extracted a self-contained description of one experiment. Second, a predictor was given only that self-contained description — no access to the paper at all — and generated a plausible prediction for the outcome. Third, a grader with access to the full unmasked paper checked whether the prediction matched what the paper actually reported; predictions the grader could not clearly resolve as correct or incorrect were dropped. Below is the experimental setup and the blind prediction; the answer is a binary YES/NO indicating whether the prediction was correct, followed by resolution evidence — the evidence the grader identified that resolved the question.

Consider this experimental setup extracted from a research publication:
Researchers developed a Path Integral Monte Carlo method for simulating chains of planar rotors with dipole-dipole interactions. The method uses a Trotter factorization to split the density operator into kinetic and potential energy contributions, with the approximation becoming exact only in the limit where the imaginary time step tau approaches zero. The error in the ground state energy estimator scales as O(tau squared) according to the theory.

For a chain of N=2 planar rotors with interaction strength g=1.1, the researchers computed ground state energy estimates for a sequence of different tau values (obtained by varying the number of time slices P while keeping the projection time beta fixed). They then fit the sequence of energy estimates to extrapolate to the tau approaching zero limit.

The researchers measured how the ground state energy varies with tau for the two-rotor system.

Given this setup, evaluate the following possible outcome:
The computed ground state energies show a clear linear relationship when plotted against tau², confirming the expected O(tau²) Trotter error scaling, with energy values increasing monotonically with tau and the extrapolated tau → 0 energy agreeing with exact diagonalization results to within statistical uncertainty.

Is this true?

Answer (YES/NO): NO